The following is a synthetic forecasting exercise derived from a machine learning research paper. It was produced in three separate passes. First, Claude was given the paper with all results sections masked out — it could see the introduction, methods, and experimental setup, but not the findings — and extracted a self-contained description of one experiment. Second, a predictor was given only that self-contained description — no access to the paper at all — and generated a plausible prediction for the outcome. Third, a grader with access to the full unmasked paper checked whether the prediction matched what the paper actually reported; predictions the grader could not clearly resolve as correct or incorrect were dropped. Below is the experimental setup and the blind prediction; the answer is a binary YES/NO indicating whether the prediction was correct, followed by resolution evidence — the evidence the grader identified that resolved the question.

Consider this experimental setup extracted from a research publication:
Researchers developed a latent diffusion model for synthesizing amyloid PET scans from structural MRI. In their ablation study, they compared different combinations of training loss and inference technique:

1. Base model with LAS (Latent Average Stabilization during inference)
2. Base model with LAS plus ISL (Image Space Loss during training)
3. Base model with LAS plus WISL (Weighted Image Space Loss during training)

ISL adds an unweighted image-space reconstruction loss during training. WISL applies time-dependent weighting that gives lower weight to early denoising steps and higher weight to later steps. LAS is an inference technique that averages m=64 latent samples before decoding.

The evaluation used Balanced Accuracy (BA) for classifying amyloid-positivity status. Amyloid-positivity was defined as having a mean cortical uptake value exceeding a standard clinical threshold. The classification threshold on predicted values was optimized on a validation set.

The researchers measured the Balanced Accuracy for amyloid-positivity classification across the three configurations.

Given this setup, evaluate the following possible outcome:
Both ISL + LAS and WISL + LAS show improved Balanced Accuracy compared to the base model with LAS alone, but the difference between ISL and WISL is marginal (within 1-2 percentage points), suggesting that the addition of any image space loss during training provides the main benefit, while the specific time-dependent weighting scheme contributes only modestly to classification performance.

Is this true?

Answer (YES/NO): NO